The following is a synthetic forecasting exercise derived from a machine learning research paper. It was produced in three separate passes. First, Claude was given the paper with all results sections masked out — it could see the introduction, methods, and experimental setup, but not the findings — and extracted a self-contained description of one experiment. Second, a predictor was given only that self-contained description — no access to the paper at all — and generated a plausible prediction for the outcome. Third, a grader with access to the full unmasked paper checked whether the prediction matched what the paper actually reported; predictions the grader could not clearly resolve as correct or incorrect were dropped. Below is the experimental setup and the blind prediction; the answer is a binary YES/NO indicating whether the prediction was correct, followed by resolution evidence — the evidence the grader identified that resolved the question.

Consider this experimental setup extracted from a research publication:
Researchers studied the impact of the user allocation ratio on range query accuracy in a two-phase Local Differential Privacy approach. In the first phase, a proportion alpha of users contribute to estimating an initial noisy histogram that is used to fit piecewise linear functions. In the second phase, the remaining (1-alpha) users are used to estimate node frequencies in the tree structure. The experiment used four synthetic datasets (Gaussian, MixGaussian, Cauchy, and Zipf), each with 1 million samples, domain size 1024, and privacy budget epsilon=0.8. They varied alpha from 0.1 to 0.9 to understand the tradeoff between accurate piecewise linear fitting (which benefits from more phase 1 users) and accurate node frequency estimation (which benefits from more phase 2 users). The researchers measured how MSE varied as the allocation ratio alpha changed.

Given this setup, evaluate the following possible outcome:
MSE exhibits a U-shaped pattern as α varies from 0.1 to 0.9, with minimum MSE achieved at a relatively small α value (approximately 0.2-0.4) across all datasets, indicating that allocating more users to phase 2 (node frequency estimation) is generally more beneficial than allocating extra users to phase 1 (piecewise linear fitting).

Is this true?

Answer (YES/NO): NO